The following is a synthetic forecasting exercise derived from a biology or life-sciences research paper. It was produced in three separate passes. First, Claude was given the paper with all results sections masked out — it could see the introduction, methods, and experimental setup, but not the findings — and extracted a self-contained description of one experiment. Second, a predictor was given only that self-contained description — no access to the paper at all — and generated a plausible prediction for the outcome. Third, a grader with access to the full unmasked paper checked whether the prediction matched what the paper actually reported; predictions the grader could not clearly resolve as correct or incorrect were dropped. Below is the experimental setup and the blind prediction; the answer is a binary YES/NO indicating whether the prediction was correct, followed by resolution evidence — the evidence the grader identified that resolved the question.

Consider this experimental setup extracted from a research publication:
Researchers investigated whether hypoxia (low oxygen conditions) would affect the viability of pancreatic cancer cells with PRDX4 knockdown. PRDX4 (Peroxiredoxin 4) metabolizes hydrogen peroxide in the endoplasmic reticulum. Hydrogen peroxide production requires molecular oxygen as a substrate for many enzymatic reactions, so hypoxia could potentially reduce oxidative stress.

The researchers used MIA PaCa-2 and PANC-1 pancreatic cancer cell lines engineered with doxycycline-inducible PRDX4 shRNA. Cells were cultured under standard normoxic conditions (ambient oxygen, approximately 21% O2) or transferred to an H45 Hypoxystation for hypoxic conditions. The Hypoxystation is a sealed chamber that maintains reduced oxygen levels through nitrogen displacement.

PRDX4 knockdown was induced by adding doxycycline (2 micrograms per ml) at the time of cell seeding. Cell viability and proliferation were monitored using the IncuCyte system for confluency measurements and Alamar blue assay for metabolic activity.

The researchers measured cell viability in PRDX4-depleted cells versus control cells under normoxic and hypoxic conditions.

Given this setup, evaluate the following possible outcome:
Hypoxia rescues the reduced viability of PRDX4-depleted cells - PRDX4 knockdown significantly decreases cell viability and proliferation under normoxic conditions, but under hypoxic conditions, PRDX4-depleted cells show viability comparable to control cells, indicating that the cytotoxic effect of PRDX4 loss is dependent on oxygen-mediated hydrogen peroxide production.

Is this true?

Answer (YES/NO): NO